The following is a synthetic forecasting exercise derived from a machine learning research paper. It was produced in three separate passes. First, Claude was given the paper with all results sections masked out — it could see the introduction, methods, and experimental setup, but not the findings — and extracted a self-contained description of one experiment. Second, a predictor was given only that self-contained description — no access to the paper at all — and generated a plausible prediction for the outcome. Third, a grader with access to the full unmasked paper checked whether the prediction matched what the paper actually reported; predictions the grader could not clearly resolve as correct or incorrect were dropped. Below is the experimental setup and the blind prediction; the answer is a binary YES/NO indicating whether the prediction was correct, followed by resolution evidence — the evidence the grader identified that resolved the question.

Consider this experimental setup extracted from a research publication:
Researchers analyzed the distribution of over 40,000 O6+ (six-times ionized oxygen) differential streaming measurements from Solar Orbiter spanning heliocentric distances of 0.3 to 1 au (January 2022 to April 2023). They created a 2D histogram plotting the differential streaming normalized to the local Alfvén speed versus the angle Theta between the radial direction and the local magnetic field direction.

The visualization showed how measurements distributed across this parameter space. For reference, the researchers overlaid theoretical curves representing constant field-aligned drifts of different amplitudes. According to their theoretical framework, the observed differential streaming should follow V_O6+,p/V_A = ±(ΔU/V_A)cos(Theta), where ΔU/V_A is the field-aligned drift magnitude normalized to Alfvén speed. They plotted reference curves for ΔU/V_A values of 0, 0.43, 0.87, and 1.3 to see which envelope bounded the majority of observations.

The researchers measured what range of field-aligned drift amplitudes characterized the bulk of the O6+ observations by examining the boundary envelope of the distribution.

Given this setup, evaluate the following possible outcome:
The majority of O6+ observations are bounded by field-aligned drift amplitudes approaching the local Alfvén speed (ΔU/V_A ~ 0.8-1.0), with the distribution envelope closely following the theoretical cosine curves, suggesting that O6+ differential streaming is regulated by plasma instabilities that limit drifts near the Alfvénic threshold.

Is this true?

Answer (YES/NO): NO